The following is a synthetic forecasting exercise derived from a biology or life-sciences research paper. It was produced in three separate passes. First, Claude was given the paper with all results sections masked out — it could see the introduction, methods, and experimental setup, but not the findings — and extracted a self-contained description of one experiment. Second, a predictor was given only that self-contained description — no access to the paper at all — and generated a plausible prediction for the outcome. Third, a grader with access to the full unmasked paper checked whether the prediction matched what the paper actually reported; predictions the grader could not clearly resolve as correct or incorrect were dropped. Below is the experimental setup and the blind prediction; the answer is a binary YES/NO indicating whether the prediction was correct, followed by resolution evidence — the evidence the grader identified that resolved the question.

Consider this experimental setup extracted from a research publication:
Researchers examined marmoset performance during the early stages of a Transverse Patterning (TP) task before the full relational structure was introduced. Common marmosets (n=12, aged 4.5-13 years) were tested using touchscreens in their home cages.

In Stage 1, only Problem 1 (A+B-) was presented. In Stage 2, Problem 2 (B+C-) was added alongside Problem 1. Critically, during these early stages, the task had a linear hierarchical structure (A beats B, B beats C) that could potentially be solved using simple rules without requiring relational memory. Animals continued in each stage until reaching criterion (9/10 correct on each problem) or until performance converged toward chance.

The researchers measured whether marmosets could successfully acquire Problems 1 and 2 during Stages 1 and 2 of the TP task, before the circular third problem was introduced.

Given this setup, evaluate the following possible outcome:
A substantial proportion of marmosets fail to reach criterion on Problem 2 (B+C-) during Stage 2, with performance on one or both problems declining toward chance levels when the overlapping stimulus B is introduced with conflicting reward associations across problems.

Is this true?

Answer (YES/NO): NO